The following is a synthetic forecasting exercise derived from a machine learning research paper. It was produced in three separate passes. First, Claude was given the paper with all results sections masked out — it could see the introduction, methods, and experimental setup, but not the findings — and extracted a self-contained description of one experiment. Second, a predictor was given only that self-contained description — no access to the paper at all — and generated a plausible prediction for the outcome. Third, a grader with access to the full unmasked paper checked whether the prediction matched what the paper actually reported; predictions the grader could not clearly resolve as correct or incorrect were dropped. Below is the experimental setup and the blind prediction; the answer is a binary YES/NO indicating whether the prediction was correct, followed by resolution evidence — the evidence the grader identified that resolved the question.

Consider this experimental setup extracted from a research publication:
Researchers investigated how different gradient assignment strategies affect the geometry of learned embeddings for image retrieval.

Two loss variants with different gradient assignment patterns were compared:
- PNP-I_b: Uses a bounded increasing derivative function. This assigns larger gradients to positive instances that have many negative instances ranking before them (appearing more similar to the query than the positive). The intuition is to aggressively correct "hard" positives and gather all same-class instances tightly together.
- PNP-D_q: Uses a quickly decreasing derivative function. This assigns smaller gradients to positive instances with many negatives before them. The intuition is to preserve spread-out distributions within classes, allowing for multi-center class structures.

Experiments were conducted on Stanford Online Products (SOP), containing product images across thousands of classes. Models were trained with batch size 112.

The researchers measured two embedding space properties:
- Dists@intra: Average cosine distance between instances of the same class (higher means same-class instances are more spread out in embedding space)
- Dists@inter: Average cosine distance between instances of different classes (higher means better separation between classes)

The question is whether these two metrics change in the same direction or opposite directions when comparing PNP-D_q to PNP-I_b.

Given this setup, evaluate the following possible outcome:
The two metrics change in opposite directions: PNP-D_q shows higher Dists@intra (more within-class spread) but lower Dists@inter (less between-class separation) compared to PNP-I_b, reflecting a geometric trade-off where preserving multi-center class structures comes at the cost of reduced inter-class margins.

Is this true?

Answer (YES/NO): NO